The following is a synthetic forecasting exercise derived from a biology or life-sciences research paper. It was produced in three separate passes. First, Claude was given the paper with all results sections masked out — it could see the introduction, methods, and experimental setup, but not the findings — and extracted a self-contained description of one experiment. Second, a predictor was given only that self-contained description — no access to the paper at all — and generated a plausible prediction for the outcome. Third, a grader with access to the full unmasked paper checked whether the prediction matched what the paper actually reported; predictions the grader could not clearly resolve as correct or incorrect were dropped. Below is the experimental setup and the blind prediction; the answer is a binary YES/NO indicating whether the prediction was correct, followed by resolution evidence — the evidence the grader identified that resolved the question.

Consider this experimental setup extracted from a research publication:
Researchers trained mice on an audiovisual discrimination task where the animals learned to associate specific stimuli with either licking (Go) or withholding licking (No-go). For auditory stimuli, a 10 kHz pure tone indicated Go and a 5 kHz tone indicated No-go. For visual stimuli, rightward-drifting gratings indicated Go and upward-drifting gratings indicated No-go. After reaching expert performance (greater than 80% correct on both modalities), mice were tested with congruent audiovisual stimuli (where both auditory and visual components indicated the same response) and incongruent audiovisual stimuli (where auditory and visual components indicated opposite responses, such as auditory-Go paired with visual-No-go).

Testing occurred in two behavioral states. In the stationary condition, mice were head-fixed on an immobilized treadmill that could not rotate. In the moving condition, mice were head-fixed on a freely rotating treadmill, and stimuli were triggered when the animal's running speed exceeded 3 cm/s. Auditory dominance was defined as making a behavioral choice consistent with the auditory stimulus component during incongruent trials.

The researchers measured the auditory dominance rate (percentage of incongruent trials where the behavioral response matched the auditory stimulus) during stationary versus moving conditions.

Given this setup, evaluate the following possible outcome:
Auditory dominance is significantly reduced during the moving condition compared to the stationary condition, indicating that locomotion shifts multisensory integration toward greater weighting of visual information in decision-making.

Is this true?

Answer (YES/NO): YES